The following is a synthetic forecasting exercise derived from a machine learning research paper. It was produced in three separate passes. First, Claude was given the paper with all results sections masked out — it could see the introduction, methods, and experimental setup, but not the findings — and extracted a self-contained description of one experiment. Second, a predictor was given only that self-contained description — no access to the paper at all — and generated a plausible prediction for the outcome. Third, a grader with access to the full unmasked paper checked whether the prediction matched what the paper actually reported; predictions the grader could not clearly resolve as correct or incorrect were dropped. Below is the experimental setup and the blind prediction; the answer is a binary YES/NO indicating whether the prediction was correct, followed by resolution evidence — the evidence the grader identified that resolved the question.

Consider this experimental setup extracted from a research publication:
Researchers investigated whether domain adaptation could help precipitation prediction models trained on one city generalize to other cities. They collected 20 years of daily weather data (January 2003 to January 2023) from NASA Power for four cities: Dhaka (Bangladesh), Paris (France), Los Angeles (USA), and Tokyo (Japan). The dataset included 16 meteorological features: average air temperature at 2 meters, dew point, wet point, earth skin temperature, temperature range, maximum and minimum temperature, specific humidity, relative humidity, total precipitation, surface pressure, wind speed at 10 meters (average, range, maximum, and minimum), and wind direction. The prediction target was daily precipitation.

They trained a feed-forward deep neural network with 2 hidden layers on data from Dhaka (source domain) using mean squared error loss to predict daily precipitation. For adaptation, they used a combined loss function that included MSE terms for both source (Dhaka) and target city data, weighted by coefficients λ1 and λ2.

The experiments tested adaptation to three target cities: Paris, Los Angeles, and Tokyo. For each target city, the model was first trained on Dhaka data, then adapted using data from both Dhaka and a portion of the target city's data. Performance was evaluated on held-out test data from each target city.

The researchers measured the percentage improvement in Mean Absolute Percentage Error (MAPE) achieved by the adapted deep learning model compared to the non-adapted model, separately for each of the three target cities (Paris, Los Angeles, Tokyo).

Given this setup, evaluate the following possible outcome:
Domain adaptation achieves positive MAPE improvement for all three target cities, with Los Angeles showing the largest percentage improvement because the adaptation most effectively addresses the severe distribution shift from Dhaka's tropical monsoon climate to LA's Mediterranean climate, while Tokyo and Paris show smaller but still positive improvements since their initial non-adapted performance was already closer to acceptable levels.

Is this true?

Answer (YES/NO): NO